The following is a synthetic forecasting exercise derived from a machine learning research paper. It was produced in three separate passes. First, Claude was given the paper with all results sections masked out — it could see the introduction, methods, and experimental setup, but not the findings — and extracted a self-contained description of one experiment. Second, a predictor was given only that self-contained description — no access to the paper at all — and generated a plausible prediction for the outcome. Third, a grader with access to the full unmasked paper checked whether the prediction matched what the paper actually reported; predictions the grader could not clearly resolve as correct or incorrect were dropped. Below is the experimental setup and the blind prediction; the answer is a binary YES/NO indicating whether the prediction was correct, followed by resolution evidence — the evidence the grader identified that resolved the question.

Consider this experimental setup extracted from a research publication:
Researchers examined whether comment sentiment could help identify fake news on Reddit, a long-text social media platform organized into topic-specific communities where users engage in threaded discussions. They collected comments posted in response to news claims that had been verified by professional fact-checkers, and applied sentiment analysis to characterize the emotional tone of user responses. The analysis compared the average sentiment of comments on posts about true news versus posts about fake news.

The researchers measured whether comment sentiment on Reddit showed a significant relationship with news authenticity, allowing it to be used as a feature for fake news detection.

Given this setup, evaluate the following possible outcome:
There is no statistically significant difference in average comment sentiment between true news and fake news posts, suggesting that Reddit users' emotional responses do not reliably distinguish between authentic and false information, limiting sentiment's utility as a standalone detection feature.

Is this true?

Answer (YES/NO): NO